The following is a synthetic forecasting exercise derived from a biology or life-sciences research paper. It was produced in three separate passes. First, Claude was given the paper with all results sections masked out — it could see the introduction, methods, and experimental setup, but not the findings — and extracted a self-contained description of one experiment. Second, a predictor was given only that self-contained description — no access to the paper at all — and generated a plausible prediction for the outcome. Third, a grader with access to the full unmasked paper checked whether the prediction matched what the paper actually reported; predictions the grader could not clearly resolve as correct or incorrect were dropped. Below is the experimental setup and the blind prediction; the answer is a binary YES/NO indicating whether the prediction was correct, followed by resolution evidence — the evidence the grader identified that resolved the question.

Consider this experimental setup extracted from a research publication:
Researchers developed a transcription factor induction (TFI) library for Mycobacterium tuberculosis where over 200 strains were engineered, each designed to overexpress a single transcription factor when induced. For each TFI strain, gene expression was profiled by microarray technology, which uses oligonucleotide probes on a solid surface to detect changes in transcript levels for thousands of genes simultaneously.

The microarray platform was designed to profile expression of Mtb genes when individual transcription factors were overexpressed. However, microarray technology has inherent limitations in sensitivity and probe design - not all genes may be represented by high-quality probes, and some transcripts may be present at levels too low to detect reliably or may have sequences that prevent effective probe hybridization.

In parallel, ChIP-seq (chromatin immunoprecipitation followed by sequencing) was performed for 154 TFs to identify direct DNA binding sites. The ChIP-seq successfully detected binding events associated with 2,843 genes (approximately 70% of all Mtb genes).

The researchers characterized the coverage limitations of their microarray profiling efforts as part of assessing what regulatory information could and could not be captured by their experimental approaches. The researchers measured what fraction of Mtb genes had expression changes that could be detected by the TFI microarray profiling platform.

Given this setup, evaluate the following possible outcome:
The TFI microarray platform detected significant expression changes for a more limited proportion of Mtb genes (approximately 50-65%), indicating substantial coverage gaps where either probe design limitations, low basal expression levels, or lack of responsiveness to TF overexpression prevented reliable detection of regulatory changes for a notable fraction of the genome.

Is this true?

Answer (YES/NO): NO